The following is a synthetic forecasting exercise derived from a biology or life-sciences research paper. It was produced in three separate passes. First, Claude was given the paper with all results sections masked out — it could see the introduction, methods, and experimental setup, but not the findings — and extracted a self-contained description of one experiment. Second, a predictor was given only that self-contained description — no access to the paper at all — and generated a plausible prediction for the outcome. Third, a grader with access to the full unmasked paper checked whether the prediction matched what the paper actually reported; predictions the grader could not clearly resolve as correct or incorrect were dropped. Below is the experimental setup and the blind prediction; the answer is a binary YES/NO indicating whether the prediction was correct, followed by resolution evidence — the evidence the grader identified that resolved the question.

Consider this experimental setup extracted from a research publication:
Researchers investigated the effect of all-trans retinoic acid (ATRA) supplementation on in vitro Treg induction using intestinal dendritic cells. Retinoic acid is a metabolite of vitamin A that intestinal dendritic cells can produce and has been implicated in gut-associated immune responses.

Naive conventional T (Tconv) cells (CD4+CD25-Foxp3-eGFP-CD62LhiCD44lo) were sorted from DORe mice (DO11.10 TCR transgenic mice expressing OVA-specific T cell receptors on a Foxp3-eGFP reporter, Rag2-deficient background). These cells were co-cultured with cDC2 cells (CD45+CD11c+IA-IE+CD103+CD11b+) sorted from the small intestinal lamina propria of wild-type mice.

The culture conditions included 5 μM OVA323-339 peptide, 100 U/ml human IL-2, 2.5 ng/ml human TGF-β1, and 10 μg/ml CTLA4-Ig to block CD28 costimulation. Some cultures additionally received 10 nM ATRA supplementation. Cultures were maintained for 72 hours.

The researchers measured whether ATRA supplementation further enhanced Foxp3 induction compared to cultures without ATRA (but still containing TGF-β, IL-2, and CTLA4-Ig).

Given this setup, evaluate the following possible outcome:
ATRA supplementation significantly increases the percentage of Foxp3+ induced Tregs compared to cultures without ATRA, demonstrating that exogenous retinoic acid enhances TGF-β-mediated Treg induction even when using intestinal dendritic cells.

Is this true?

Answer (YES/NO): YES